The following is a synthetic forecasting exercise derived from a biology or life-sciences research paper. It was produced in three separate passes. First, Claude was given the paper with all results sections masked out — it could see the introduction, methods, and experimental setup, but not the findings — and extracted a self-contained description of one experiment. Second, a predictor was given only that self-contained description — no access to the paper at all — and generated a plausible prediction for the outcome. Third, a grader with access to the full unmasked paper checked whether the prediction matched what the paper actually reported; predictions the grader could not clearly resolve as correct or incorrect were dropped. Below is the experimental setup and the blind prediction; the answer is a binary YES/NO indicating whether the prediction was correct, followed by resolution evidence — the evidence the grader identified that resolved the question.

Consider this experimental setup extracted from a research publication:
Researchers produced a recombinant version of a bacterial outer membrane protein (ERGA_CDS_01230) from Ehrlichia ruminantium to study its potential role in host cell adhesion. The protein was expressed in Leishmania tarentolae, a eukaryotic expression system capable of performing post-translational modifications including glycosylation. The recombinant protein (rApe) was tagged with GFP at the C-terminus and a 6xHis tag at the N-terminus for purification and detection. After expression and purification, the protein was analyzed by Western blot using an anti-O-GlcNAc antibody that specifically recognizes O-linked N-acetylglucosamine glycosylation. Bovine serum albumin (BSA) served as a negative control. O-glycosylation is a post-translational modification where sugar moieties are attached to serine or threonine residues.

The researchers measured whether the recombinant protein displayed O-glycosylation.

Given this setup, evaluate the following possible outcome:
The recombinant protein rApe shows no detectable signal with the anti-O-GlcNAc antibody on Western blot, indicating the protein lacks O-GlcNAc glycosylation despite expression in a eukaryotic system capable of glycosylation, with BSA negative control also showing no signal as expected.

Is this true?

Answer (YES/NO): NO